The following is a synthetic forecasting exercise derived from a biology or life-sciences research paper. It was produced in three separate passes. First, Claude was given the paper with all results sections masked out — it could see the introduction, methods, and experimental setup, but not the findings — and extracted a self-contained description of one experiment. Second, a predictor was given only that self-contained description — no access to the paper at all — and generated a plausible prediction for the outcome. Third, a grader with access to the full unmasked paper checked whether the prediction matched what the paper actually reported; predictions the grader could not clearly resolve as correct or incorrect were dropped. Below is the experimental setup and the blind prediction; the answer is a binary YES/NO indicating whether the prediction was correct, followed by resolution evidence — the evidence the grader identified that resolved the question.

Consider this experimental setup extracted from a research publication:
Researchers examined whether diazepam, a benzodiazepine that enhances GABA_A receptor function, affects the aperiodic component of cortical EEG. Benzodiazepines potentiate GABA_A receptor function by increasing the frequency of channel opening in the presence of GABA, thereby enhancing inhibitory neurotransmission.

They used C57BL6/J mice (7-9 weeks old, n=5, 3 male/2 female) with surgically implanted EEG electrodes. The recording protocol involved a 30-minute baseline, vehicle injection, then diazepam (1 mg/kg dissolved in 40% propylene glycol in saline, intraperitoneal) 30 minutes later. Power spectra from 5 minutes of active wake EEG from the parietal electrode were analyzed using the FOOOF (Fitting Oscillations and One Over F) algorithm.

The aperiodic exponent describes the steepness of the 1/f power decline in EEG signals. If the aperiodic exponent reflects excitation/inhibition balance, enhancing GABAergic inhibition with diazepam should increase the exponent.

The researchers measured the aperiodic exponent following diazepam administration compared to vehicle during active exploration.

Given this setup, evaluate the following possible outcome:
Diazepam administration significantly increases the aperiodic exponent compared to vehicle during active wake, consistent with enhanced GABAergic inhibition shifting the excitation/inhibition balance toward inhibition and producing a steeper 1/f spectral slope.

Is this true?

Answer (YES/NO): YES